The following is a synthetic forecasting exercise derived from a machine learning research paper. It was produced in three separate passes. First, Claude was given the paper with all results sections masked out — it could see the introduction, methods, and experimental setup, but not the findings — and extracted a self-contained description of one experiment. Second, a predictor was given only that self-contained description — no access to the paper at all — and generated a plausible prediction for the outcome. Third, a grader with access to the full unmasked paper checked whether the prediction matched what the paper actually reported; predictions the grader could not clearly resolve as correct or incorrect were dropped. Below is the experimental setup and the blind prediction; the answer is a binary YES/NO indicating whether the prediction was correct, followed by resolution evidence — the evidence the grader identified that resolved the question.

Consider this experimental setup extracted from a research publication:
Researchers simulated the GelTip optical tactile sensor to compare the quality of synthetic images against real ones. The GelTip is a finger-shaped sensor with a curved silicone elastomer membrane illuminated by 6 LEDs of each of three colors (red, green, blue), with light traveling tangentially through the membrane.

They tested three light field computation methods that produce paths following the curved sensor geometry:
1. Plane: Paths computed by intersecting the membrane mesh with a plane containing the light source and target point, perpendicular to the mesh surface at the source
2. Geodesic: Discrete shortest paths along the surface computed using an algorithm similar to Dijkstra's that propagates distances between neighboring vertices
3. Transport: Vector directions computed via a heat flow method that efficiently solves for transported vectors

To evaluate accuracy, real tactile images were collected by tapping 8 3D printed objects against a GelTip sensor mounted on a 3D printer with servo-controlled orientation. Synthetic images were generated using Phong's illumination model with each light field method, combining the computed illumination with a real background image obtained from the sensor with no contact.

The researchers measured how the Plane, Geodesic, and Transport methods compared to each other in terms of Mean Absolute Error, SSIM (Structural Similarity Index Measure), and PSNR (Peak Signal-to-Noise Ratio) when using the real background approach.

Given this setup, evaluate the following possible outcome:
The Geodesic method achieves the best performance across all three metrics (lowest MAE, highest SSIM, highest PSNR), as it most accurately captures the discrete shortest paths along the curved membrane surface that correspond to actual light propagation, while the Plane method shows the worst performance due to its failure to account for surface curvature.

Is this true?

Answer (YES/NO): NO